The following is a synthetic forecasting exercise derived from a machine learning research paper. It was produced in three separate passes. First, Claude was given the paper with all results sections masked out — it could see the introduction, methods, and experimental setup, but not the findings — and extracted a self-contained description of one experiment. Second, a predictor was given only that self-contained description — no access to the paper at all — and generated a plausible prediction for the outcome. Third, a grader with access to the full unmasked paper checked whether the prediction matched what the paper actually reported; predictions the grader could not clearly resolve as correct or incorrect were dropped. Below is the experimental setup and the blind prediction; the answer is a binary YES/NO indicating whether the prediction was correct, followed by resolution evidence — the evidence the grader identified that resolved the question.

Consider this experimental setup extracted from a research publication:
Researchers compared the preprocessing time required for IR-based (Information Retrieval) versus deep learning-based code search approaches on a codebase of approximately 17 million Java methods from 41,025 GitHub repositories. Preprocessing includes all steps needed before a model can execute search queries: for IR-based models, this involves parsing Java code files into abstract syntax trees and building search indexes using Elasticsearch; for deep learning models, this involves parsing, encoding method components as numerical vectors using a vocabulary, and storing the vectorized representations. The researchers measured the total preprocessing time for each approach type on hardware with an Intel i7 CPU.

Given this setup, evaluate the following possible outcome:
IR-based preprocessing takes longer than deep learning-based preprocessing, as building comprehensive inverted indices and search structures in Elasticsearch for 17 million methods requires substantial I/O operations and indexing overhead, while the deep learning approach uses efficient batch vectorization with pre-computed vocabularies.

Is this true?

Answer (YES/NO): NO